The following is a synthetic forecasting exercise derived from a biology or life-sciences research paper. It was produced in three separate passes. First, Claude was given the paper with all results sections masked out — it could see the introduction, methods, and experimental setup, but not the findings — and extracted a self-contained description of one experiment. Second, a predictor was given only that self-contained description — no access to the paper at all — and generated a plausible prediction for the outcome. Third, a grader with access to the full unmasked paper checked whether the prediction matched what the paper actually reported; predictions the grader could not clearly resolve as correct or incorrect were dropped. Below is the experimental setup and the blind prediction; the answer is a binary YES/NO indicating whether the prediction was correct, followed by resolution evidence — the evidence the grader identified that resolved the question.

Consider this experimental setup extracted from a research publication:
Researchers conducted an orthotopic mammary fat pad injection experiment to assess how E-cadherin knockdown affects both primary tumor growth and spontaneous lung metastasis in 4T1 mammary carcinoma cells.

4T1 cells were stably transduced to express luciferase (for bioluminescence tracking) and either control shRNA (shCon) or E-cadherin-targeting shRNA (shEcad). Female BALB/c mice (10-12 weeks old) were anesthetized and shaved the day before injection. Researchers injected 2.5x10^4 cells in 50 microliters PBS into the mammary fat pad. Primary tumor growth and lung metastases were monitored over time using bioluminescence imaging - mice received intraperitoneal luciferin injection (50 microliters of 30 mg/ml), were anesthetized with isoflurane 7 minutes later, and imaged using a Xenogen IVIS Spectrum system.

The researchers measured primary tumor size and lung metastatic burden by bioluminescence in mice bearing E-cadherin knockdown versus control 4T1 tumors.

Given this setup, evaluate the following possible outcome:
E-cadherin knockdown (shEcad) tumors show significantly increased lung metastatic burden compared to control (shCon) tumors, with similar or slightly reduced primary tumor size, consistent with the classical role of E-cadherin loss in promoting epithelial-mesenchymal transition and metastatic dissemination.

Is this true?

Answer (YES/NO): NO